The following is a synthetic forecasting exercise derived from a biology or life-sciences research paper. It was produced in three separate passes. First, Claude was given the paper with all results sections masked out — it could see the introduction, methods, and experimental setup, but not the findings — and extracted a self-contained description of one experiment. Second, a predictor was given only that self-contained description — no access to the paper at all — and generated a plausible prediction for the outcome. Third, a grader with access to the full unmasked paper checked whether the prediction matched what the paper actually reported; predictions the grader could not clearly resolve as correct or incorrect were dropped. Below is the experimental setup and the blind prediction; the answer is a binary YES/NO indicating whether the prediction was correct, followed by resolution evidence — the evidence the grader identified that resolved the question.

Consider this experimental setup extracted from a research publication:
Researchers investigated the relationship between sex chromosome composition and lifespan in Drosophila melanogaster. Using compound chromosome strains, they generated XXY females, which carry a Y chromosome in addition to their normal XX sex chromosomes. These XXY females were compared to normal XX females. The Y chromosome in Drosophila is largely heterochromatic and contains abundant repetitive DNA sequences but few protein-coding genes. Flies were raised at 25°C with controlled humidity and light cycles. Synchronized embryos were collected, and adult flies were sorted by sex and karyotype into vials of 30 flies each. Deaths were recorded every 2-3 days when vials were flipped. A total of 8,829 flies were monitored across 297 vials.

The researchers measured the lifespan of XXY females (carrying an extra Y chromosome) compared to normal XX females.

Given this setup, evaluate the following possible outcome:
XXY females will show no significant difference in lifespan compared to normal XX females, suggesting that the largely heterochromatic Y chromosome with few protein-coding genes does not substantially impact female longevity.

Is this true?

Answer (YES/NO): NO